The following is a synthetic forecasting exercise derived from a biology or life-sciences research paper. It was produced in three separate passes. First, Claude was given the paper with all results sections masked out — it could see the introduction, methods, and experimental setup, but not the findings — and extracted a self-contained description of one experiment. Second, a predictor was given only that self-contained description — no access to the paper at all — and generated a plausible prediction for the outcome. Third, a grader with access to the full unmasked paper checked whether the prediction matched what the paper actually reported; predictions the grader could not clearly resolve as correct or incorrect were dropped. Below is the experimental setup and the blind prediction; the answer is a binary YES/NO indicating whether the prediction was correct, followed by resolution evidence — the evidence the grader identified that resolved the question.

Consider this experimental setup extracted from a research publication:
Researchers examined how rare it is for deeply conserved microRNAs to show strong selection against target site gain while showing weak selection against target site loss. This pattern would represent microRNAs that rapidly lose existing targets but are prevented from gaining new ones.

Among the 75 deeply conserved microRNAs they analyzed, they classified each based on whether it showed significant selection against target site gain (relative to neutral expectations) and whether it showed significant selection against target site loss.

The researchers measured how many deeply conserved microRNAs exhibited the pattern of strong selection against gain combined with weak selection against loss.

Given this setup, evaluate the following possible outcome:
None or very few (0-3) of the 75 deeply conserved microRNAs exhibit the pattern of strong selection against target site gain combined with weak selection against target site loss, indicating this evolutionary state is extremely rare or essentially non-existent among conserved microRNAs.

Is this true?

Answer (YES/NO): YES